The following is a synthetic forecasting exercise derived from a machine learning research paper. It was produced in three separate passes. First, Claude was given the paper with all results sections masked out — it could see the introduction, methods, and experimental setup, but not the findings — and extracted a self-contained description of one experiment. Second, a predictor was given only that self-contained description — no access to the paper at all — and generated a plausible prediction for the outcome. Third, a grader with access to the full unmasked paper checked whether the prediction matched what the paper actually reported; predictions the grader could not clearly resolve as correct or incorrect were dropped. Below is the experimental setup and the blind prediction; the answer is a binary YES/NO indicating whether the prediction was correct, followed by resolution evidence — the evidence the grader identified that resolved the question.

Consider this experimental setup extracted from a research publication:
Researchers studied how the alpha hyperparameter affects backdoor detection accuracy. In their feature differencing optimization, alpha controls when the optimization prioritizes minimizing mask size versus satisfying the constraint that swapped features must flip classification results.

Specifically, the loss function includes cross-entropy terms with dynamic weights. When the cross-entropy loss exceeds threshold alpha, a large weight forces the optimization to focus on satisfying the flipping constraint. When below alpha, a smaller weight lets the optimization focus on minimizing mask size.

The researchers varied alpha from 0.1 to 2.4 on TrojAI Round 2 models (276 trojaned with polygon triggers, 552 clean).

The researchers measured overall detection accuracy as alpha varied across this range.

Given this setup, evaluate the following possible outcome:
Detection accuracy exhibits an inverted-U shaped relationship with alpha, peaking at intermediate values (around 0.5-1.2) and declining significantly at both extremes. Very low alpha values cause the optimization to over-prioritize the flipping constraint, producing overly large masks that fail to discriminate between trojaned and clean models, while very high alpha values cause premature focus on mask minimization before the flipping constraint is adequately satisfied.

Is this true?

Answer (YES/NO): NO